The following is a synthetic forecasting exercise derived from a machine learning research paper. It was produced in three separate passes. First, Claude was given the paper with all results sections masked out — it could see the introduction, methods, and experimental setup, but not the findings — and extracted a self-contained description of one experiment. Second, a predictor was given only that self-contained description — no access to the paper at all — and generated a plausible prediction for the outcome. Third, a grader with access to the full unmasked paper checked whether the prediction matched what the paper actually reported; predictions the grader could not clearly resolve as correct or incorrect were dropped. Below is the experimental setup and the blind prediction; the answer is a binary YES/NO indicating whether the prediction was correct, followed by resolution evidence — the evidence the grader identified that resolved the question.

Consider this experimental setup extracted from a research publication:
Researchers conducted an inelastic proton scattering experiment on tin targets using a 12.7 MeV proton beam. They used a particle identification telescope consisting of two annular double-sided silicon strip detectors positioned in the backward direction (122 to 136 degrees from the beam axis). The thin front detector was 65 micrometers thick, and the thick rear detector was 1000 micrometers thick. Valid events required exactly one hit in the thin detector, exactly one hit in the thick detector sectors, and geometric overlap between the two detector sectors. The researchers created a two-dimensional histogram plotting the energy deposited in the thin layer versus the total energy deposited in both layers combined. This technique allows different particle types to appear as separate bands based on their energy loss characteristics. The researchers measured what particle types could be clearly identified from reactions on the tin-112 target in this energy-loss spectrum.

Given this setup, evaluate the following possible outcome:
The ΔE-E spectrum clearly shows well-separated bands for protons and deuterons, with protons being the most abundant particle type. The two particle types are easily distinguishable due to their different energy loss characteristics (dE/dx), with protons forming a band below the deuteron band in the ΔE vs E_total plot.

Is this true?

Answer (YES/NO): NO